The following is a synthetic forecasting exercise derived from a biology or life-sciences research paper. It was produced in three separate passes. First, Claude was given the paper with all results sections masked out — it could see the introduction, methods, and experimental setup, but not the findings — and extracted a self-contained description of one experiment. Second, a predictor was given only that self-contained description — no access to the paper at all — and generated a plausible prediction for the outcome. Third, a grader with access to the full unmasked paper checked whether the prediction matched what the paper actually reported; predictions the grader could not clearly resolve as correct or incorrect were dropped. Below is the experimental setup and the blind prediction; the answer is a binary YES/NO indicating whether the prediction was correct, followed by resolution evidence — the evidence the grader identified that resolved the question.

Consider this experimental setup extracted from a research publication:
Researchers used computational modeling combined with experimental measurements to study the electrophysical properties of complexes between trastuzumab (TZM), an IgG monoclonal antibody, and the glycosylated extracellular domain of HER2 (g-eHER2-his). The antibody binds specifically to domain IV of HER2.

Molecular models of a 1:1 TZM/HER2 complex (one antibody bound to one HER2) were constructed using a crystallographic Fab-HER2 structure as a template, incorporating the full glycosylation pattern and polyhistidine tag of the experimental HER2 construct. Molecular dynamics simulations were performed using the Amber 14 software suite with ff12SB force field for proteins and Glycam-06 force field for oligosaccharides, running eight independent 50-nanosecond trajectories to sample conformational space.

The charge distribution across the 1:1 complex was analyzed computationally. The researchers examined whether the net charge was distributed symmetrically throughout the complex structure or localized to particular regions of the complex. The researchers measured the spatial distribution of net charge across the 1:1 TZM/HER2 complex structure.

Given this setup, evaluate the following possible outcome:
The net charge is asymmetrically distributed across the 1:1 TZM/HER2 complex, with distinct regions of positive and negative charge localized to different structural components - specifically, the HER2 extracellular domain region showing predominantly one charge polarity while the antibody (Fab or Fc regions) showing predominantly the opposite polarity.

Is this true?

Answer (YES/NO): YES